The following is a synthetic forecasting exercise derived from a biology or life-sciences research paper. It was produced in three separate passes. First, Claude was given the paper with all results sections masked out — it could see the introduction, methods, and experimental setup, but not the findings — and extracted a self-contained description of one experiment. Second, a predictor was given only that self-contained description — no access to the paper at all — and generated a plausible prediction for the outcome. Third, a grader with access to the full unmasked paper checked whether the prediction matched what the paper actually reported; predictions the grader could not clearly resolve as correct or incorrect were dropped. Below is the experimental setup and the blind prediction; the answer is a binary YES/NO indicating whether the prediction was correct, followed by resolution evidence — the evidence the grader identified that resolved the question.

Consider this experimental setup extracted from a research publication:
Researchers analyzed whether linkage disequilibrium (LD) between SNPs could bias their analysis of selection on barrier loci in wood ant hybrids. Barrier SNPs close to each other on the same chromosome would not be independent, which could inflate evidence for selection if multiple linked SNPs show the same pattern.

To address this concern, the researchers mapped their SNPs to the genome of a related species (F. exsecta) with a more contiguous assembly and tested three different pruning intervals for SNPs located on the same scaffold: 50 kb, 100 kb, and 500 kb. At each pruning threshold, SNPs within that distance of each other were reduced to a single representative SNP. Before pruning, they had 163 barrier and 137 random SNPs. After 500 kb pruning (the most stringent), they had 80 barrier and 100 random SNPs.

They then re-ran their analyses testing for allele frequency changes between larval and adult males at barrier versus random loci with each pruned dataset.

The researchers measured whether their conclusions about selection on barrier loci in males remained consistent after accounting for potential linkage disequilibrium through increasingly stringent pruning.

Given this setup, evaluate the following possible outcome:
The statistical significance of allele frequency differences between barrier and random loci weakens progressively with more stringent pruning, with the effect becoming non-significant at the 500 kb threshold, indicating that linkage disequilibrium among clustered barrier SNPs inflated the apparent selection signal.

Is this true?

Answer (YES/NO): NO